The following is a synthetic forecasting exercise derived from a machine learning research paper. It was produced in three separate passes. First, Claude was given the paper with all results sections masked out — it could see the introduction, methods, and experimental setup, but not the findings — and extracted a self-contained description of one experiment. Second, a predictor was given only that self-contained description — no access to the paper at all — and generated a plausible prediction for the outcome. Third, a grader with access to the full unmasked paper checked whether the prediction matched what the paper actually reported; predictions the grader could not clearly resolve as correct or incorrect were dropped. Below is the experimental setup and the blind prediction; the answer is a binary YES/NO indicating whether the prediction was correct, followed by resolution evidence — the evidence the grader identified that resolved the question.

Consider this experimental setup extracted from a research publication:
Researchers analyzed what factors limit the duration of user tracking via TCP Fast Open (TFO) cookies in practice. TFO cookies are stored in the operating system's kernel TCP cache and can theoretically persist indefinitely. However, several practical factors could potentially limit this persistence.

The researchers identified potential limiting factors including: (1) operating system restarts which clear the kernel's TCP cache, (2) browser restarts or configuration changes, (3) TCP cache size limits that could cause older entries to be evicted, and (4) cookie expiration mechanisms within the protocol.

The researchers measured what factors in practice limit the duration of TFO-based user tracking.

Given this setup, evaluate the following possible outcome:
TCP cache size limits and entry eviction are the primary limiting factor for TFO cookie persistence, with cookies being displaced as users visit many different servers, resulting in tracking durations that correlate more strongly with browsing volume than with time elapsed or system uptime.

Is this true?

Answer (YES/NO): NO